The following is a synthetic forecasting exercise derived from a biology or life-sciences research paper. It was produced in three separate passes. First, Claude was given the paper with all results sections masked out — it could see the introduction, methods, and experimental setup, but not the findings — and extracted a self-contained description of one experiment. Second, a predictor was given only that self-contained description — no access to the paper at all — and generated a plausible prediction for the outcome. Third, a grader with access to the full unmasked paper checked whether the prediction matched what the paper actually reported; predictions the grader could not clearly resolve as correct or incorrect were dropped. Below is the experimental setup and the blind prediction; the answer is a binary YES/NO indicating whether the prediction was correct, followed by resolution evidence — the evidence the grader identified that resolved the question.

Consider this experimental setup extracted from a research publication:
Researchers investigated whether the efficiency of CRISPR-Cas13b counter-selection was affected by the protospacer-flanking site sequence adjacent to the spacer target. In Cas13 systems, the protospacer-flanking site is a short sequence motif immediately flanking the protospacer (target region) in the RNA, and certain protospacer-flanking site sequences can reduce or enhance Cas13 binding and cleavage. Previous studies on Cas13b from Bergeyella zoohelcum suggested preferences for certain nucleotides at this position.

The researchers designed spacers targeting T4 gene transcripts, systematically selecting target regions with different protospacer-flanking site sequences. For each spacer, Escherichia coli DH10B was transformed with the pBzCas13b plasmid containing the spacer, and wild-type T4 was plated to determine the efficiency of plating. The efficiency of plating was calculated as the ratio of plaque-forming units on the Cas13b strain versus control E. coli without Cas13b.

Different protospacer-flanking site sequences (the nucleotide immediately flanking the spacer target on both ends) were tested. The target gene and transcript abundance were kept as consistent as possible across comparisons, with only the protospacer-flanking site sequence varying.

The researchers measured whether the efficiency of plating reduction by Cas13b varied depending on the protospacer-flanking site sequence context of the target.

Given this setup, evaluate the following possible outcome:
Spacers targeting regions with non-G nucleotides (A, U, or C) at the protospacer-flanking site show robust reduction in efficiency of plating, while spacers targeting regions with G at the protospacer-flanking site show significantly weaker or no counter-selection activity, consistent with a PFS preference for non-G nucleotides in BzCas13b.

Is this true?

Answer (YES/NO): NO